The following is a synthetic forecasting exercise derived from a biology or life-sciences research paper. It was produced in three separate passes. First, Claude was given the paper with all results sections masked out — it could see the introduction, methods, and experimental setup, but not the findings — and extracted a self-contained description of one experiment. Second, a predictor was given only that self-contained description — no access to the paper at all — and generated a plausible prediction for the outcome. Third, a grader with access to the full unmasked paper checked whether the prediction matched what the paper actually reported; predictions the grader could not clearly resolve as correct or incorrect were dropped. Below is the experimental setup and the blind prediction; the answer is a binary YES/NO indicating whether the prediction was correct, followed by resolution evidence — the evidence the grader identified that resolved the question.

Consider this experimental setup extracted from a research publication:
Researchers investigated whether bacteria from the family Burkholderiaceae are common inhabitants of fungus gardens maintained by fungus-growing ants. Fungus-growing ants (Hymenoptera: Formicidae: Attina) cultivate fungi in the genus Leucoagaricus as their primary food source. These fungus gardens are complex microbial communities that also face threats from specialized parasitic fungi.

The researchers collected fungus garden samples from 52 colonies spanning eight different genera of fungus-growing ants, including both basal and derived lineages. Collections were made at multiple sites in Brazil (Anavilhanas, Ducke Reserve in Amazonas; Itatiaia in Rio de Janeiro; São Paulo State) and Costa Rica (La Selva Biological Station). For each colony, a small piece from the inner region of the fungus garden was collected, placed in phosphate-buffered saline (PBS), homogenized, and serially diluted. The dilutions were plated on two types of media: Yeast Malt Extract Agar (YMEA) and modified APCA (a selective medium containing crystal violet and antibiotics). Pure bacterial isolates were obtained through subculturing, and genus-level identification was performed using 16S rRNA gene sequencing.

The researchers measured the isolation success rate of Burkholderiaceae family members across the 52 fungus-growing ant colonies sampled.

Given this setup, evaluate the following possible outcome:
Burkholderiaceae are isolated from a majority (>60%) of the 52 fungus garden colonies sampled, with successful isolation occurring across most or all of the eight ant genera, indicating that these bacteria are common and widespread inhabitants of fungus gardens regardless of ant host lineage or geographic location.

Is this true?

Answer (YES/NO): NO